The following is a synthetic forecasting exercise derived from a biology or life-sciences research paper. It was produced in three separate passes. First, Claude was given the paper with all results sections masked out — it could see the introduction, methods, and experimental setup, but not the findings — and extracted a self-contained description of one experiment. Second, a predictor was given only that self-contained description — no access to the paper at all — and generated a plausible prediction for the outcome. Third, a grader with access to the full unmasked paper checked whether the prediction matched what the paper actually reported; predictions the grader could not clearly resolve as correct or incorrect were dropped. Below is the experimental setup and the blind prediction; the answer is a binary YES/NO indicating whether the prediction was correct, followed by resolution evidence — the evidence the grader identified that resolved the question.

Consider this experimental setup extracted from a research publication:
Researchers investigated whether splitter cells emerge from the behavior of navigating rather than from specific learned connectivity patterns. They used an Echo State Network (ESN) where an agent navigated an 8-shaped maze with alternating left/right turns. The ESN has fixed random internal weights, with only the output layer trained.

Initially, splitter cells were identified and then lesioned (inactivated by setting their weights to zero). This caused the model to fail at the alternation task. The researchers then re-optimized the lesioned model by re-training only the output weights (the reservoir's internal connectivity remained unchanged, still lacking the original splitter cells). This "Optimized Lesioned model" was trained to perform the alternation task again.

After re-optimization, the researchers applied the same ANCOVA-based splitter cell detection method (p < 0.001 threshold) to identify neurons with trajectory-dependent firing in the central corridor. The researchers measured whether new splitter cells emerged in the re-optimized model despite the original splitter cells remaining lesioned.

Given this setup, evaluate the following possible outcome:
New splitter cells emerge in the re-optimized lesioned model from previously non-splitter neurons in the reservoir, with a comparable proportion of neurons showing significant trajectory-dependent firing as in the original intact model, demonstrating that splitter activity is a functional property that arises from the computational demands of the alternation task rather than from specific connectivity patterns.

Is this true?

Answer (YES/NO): NO